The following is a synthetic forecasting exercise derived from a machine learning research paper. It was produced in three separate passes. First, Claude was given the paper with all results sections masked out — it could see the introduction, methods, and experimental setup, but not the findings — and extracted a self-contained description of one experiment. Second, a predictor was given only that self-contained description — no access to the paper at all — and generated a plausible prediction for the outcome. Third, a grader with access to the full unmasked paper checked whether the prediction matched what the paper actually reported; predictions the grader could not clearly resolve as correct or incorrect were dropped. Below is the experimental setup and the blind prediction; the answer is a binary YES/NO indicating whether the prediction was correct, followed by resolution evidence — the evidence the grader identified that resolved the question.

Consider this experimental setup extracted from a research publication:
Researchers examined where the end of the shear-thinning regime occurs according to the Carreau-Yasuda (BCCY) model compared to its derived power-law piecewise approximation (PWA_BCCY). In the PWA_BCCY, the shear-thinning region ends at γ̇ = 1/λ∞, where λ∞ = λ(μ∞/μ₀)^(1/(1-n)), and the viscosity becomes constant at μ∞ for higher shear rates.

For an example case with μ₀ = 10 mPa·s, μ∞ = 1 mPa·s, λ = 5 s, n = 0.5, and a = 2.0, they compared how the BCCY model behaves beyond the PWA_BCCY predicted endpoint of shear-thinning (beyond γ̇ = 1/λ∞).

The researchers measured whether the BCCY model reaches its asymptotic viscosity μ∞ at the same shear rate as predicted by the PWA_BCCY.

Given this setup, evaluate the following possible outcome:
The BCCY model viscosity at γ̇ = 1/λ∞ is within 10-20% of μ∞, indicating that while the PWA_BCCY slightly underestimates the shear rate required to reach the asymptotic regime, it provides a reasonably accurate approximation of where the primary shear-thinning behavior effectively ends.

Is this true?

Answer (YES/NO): NO